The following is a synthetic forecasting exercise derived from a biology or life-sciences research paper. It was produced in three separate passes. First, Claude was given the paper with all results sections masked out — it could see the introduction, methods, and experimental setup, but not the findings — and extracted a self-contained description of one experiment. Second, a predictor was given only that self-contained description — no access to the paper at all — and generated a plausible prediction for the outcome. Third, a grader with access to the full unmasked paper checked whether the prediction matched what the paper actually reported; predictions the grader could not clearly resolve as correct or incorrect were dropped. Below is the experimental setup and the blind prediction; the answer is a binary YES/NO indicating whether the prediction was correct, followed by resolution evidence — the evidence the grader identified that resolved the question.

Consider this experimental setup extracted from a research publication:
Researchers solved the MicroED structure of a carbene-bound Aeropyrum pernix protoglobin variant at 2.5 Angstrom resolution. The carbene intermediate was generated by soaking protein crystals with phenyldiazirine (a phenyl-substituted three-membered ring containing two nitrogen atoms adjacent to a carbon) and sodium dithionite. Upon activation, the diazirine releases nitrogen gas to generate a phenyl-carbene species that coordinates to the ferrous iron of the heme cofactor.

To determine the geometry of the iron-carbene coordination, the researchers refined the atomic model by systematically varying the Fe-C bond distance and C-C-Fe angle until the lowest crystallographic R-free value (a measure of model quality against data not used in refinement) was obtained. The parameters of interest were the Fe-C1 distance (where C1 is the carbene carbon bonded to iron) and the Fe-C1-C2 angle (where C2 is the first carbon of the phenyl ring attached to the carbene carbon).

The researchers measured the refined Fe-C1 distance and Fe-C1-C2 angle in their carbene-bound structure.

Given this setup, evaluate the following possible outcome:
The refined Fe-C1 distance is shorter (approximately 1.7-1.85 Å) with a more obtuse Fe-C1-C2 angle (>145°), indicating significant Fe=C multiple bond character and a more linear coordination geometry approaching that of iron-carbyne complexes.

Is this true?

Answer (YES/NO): NO